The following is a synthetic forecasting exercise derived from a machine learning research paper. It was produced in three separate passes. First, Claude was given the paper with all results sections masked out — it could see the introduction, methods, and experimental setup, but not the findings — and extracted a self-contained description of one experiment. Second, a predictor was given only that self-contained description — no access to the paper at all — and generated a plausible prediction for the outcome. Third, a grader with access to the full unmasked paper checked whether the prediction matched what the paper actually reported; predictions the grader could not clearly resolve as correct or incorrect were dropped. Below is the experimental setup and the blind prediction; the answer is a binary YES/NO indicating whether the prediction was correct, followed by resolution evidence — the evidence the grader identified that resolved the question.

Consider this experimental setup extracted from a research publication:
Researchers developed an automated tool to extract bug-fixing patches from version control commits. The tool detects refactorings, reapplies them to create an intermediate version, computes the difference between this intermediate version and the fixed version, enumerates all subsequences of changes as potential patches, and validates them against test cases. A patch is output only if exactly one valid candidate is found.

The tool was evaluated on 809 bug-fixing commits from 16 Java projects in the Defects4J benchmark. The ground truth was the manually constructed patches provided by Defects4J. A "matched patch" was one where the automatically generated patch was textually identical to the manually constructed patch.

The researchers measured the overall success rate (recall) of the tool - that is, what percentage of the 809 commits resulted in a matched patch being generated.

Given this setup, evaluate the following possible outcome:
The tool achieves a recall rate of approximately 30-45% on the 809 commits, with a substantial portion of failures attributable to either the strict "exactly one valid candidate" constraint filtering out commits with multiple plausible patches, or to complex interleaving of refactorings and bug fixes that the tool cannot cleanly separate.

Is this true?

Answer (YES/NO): YES